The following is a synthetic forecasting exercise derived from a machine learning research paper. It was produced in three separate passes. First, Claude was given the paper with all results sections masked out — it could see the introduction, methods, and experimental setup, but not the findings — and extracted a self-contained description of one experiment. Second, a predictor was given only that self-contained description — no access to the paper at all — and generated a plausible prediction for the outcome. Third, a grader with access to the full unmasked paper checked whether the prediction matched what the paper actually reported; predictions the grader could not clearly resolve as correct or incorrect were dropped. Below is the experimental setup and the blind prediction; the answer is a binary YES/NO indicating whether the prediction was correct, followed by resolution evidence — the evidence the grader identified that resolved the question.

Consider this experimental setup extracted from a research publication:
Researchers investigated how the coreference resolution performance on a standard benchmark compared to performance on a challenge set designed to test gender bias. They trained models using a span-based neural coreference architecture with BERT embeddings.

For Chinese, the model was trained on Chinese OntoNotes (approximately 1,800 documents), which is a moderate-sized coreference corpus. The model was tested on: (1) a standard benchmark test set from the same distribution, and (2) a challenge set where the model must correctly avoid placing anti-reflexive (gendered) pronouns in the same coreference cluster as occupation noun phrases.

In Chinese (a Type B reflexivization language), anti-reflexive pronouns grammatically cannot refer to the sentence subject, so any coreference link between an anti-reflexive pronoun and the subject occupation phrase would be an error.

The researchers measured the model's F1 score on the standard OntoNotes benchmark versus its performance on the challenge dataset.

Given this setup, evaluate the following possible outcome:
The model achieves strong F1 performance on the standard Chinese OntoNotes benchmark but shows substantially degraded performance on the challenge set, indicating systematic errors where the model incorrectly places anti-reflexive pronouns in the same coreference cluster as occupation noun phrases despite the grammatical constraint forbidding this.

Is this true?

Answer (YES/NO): NO